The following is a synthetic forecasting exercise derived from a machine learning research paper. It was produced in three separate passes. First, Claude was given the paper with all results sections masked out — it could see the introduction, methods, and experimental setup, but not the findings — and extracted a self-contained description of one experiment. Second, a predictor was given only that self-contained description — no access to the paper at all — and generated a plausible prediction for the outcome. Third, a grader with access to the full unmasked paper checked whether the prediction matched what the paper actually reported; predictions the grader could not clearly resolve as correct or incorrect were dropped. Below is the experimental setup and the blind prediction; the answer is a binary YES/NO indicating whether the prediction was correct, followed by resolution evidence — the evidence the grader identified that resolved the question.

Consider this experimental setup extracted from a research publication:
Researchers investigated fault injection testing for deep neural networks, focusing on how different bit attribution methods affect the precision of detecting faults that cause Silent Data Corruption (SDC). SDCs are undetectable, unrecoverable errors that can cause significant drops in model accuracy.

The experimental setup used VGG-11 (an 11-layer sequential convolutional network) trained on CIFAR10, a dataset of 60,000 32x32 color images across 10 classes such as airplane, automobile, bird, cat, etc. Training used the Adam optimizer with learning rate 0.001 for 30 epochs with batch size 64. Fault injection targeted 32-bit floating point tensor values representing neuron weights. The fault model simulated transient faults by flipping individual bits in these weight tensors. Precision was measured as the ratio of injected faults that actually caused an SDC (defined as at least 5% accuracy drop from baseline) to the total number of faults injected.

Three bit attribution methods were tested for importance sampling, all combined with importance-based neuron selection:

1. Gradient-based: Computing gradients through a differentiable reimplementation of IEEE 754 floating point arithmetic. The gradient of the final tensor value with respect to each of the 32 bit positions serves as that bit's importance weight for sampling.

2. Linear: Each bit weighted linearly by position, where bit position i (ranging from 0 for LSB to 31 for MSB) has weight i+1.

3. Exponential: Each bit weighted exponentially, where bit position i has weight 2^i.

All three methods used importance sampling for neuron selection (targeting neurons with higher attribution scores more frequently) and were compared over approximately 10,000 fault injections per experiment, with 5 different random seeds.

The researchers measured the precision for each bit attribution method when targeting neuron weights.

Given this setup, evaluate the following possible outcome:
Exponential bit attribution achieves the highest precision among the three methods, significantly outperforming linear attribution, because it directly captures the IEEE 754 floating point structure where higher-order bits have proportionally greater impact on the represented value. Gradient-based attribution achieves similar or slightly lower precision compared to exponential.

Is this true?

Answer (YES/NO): YES